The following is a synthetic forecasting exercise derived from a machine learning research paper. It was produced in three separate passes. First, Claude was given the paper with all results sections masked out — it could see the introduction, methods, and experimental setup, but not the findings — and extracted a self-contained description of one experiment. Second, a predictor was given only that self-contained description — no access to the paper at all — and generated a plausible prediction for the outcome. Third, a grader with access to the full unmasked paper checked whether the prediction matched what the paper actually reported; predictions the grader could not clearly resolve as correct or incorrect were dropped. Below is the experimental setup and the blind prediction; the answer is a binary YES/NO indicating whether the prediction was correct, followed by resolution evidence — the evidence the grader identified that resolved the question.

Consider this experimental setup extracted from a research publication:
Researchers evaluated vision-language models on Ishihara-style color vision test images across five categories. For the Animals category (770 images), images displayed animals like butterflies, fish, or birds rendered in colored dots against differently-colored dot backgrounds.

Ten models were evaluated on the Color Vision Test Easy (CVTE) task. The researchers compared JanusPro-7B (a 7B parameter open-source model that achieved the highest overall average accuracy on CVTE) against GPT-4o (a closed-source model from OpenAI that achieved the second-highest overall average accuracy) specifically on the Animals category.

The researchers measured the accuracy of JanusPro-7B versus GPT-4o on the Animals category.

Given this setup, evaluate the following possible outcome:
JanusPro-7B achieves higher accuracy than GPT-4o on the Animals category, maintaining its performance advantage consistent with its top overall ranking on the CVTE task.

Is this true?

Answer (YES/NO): YES